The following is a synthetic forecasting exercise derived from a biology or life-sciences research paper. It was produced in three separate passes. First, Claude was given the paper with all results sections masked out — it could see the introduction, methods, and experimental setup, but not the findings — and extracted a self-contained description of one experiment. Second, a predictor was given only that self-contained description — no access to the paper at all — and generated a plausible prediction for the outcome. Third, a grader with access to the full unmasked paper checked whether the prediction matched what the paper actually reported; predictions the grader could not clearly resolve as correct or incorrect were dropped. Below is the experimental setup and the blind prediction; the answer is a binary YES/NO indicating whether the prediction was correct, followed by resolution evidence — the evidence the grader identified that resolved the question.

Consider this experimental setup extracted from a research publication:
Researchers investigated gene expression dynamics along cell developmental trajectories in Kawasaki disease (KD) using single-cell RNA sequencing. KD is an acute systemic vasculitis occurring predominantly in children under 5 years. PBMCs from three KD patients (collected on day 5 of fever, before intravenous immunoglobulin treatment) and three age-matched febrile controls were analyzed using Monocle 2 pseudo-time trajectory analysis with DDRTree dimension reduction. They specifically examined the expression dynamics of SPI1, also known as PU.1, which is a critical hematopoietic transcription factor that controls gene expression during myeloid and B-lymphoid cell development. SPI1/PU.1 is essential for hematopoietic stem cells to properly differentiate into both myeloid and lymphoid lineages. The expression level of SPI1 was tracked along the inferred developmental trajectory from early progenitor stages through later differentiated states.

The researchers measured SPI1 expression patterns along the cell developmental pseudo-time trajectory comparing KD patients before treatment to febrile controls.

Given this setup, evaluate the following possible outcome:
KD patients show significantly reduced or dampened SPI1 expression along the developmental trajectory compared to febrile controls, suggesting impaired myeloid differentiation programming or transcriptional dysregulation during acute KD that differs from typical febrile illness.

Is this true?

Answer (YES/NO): YES